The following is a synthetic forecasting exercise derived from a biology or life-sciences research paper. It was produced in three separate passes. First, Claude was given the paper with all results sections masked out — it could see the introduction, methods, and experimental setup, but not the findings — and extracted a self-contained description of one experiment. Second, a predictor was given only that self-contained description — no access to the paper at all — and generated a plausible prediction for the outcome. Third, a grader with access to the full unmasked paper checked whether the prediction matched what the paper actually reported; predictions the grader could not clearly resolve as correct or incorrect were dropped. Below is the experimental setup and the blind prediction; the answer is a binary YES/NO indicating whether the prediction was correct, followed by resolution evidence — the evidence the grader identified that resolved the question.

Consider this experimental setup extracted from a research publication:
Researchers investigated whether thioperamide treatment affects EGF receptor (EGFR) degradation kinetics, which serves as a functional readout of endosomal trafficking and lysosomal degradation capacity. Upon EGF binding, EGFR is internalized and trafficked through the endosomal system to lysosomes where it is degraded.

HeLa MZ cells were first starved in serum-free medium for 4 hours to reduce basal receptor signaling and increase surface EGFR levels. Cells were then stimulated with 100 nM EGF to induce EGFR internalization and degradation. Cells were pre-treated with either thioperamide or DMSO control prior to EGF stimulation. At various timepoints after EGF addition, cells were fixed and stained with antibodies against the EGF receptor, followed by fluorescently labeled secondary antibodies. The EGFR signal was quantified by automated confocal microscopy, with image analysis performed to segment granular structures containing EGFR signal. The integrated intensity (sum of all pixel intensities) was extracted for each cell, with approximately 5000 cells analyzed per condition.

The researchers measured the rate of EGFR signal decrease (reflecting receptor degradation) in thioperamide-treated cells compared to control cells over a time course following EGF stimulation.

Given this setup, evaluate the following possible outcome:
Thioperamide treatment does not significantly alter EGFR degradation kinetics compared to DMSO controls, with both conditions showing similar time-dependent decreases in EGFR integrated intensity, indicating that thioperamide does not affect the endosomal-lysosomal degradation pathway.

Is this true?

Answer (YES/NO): YES